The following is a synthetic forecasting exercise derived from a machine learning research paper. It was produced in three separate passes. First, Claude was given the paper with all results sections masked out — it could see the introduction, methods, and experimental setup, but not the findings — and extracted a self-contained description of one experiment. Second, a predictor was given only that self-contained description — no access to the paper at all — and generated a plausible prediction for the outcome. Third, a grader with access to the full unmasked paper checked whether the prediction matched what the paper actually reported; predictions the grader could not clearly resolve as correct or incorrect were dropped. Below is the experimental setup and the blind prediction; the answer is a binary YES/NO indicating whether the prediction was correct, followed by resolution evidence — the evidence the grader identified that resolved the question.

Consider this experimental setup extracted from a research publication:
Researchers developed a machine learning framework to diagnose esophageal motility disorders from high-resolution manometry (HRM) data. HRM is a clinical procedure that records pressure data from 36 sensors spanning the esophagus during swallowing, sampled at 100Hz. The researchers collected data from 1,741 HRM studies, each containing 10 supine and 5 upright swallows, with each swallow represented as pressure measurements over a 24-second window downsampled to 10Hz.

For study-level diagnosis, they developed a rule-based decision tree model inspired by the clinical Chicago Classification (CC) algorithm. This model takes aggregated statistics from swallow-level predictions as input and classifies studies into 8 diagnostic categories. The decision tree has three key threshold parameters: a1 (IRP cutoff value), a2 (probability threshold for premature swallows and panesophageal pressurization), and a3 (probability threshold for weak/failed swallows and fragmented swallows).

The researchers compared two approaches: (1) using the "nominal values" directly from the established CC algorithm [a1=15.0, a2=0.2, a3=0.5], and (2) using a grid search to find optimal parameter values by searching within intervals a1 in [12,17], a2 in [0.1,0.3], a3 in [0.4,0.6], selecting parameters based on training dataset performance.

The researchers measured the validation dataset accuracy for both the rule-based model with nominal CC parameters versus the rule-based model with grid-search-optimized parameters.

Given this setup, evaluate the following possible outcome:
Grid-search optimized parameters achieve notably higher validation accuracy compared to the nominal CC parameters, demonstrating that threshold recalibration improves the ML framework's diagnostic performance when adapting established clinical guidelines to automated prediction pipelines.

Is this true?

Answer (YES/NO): NO